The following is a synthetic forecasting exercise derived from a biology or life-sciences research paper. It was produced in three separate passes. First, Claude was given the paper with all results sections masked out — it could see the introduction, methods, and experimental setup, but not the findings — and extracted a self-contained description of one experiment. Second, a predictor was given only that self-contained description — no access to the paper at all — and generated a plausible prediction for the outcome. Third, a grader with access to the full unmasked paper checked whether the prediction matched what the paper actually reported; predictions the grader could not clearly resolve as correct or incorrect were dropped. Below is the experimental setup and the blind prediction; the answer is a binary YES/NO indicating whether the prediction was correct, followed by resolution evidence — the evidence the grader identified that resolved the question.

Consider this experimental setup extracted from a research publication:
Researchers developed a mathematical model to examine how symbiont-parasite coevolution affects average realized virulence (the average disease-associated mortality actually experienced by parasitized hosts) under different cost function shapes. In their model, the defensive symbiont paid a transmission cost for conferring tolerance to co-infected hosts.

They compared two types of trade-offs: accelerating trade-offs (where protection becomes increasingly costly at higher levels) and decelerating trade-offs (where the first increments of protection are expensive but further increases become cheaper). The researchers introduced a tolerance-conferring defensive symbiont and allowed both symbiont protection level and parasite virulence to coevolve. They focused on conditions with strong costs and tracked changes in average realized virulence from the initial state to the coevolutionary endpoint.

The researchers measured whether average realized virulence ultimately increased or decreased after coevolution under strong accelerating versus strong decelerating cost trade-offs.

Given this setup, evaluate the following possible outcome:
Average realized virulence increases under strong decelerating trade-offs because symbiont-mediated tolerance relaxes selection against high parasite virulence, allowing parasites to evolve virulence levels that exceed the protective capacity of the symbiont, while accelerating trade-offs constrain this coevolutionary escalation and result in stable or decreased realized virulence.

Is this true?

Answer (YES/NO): YES